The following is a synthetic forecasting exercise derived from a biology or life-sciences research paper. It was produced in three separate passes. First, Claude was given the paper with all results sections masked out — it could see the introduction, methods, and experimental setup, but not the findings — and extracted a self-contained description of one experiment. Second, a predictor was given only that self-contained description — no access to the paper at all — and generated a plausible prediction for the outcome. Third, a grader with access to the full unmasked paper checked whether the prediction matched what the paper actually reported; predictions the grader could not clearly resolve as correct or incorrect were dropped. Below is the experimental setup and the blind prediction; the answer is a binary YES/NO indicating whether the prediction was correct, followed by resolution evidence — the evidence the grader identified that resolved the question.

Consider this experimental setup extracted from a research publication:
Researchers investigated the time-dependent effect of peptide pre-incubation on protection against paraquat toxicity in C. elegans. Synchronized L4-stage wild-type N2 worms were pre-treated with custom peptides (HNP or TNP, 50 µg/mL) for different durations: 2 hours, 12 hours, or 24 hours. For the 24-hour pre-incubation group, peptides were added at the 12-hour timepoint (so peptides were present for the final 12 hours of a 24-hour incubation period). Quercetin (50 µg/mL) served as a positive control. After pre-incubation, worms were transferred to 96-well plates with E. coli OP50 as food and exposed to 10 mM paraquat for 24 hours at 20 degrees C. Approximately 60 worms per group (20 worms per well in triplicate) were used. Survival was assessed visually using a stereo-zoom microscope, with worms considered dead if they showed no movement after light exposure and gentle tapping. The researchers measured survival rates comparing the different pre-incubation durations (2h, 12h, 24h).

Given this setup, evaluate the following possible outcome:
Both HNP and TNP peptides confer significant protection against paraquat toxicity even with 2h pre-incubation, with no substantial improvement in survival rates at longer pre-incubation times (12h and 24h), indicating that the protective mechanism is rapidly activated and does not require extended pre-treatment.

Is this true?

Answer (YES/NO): NO